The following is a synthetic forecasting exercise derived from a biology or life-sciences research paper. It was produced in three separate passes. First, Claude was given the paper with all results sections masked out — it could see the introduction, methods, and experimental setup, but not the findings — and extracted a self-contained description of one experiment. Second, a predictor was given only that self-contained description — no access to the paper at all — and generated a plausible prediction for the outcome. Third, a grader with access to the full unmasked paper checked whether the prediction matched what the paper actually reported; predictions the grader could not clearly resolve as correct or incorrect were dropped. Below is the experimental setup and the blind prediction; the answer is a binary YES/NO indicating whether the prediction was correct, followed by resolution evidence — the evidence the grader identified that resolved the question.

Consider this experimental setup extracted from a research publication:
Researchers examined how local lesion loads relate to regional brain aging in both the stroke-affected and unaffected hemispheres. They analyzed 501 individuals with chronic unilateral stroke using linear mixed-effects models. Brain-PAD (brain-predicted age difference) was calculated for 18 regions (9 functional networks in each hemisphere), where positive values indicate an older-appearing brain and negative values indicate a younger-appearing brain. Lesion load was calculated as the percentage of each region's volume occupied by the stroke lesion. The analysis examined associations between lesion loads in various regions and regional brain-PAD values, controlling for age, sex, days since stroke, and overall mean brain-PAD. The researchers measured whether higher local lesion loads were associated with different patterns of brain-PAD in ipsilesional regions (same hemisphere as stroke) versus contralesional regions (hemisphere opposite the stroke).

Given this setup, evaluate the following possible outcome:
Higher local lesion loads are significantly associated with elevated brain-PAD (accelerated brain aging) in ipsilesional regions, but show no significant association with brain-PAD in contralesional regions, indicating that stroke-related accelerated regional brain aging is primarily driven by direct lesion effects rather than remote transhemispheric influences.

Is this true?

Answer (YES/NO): NO